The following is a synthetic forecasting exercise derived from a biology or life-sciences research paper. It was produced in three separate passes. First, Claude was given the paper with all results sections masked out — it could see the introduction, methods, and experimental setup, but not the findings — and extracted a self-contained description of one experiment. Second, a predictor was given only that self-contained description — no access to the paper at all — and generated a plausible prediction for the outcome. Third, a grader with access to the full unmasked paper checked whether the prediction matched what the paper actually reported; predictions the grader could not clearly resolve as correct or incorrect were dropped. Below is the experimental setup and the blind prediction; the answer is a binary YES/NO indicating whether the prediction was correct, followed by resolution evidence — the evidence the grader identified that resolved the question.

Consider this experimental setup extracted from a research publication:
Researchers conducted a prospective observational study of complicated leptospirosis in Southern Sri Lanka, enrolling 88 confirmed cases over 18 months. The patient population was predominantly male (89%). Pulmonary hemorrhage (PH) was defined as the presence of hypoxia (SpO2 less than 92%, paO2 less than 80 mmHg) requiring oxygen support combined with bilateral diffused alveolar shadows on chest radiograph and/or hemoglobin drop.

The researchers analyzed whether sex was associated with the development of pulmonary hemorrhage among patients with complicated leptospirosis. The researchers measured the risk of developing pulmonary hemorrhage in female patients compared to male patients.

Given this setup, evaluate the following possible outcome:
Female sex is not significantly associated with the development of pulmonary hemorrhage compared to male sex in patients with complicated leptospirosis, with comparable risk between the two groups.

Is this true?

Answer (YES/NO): NO